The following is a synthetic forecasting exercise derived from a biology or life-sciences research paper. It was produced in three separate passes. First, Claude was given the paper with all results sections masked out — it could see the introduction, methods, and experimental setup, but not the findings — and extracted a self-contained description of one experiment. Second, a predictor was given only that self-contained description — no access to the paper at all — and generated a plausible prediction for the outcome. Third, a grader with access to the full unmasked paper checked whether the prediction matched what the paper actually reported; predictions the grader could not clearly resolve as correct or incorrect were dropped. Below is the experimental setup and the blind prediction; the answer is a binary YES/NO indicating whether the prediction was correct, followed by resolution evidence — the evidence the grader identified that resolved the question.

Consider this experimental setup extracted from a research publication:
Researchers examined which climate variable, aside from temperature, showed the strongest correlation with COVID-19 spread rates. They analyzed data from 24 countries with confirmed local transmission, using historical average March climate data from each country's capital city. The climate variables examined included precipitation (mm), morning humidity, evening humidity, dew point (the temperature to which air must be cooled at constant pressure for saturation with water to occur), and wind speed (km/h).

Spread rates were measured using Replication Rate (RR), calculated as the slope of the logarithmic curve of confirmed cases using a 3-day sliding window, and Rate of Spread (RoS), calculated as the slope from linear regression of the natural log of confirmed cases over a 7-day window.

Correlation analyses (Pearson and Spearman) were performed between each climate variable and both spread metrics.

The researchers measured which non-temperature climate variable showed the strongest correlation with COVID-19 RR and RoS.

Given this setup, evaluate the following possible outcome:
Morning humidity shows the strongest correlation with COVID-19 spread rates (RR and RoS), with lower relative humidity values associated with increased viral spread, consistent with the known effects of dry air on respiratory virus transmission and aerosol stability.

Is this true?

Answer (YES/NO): NO